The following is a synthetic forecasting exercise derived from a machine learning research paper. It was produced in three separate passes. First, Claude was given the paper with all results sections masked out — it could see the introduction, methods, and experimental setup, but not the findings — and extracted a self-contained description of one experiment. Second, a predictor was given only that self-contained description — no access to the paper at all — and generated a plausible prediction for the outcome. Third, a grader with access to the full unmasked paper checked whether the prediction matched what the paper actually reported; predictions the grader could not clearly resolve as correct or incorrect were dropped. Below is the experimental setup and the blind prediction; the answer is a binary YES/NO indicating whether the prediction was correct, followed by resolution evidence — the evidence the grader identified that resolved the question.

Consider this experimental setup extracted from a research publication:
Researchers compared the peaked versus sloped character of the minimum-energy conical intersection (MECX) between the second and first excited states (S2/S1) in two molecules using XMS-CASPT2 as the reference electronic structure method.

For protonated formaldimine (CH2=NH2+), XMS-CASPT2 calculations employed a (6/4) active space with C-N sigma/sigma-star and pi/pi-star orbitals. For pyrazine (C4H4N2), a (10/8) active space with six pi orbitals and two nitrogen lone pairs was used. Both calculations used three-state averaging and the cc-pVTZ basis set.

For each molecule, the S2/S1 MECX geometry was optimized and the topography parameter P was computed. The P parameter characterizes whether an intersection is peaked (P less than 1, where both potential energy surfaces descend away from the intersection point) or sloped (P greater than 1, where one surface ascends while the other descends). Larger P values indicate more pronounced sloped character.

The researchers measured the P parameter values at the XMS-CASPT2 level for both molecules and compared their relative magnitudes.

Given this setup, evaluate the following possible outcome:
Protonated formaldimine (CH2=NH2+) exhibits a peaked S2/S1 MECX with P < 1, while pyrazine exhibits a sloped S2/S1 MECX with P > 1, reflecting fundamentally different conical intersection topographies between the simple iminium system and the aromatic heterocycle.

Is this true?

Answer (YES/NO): YES